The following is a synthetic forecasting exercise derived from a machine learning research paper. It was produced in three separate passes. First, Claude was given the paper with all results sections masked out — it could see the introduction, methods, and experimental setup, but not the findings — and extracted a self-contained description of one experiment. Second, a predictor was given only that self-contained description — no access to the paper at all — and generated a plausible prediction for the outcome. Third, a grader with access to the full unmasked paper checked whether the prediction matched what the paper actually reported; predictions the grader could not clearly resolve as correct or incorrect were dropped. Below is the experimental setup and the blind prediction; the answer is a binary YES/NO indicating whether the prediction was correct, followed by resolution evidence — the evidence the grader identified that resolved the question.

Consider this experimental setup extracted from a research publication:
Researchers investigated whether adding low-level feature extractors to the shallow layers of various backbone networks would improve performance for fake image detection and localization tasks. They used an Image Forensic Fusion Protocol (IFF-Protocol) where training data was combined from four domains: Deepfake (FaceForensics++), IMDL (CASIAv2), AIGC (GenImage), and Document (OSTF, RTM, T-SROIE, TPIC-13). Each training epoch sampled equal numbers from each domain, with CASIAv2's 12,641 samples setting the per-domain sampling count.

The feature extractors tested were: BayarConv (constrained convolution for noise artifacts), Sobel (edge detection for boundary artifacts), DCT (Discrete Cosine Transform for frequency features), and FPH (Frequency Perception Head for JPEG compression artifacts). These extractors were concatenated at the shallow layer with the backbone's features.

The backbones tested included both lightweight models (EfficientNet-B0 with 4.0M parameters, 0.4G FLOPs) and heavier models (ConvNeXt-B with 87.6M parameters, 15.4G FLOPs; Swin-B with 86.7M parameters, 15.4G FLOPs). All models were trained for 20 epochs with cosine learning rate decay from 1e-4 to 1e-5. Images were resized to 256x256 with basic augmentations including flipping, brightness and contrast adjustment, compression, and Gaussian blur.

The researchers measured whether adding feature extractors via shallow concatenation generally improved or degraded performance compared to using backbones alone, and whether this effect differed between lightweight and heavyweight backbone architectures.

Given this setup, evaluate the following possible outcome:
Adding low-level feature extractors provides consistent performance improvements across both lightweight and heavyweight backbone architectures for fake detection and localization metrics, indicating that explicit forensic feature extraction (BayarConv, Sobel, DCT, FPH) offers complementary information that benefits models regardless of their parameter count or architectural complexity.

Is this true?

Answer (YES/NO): NO